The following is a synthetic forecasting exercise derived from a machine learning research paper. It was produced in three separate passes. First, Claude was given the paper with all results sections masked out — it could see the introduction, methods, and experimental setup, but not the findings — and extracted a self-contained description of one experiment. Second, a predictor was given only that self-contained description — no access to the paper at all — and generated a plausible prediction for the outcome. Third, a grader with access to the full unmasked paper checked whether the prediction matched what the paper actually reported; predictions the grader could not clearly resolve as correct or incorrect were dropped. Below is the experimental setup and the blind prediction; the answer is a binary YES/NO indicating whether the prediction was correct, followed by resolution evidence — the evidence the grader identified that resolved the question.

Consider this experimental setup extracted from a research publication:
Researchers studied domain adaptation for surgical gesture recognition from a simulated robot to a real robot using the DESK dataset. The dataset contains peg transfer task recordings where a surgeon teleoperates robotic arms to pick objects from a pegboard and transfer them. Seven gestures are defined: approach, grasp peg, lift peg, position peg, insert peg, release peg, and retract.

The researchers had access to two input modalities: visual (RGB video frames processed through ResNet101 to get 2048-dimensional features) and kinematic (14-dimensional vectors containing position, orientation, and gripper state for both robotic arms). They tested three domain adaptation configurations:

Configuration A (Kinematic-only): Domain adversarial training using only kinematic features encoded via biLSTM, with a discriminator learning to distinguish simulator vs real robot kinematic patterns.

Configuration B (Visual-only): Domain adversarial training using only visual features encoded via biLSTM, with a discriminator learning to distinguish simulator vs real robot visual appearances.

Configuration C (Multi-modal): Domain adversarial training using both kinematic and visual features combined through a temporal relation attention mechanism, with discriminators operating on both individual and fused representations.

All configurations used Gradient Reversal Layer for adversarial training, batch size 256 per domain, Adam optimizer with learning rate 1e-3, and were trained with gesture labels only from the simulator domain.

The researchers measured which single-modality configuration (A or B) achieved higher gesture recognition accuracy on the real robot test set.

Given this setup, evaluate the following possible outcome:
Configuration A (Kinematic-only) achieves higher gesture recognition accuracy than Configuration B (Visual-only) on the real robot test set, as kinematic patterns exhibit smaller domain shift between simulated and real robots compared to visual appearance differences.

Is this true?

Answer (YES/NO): YES